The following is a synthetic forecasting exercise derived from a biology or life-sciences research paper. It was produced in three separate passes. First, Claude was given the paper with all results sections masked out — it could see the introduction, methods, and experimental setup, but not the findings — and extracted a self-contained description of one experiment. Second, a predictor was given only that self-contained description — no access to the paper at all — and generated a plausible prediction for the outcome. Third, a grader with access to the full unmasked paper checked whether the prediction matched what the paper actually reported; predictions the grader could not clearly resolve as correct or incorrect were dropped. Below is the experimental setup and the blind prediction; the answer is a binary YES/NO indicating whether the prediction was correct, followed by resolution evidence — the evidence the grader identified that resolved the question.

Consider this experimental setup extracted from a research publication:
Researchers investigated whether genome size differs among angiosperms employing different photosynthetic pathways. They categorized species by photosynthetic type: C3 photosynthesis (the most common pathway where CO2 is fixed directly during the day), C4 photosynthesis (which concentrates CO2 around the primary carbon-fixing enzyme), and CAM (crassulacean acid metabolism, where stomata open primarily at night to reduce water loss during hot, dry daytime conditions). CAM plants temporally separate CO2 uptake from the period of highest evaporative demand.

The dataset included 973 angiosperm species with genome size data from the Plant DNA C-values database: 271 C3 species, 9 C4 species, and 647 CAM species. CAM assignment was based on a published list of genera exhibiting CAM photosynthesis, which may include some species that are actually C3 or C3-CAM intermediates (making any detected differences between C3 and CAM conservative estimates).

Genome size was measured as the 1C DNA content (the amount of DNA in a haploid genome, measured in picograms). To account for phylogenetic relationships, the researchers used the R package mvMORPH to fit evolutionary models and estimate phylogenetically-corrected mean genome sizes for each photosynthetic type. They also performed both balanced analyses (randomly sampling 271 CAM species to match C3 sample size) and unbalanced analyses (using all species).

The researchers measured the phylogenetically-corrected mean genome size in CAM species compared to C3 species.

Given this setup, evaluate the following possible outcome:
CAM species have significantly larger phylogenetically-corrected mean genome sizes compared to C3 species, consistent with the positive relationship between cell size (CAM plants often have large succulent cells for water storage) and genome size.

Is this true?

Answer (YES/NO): YES